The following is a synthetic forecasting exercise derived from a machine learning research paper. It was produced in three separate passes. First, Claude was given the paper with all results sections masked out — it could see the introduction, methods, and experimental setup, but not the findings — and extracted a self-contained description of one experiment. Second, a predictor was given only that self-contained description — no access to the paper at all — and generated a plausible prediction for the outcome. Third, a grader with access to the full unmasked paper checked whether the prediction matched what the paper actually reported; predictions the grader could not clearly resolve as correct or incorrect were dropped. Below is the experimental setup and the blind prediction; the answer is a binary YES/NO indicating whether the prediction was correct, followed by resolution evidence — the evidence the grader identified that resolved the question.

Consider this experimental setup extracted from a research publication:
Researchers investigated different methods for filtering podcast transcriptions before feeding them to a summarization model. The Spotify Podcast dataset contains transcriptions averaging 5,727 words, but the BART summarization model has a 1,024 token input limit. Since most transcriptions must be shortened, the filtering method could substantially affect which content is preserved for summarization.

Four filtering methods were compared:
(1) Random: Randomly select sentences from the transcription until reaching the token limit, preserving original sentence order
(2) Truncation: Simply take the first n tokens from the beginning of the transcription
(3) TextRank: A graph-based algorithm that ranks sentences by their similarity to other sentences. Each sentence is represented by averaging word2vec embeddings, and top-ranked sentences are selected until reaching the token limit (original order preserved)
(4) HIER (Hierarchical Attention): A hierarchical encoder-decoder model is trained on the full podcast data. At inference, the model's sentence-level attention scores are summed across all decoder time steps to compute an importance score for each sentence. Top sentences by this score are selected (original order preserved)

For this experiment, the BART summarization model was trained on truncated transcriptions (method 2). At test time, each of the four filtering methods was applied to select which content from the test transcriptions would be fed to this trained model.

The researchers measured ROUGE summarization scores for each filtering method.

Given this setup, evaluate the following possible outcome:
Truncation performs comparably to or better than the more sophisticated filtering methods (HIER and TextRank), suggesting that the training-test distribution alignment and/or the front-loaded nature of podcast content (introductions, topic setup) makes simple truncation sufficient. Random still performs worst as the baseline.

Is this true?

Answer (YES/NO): NO